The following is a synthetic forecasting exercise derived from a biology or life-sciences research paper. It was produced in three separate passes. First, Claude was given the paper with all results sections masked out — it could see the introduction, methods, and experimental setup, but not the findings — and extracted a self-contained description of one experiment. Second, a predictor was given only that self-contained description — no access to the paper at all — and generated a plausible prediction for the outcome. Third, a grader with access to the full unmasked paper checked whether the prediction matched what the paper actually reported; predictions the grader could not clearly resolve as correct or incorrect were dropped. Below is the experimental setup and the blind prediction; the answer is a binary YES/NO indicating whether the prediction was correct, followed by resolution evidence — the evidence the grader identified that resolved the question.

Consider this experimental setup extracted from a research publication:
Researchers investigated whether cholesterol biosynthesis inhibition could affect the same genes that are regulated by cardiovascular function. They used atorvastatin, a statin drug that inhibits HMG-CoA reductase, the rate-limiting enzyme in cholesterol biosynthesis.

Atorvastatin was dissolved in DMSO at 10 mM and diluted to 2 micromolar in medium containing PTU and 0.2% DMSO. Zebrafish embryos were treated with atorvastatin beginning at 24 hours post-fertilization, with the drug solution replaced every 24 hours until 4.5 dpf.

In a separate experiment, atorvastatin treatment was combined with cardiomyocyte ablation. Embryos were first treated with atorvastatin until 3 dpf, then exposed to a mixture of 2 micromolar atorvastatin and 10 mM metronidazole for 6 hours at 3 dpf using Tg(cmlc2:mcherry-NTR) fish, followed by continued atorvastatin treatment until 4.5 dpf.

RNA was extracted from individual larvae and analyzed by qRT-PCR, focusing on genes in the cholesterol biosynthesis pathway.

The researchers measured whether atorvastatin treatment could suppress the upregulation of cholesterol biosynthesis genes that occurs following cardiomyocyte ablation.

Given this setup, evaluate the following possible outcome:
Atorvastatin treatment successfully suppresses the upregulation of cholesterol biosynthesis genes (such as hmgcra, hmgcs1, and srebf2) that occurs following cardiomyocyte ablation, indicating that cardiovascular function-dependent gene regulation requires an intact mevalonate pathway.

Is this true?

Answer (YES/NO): NO